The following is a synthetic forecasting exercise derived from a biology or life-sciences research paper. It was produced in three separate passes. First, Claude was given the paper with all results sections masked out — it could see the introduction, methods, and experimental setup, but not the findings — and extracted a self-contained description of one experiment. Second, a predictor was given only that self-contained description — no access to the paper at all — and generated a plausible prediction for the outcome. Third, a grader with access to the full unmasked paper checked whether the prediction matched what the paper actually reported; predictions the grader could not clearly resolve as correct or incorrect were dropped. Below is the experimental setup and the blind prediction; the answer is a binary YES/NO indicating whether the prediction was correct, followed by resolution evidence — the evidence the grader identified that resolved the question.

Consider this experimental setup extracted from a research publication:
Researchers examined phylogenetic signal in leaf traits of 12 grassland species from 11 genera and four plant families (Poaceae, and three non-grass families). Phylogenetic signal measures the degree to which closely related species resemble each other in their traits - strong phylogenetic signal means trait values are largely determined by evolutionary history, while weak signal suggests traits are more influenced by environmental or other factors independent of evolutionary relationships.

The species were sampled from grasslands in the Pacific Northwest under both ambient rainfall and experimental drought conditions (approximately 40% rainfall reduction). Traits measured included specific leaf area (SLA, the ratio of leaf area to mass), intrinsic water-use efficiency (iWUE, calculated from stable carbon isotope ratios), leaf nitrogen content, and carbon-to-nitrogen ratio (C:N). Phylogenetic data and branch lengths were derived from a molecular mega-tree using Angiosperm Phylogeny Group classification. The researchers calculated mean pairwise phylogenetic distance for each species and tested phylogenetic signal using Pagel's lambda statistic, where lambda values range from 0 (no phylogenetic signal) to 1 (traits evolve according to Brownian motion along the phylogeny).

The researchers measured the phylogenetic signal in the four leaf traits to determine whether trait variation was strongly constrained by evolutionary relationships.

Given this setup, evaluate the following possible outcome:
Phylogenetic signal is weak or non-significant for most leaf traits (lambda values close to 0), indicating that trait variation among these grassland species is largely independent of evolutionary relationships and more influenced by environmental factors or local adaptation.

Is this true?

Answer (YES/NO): YES